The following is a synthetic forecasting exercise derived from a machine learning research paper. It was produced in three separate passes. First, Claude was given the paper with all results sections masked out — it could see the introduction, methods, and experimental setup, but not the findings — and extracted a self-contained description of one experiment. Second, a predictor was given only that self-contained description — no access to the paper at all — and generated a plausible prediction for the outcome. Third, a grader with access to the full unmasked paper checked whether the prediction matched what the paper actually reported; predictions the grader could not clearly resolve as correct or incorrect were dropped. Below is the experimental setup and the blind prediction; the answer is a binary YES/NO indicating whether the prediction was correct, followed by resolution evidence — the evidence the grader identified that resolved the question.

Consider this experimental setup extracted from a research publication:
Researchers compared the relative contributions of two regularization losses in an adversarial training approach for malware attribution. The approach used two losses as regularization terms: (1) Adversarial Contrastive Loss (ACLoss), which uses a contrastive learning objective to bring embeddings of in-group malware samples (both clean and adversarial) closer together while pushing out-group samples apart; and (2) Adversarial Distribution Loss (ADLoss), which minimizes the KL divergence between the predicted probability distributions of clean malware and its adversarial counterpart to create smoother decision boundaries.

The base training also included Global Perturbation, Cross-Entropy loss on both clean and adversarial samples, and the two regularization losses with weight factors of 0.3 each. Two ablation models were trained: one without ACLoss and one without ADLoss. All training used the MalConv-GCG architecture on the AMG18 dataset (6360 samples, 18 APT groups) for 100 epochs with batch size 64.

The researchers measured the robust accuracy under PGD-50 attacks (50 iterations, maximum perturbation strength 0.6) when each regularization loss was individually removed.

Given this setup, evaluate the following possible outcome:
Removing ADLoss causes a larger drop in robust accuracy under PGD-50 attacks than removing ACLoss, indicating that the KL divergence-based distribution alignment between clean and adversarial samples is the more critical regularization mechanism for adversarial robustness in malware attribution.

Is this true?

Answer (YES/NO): NO